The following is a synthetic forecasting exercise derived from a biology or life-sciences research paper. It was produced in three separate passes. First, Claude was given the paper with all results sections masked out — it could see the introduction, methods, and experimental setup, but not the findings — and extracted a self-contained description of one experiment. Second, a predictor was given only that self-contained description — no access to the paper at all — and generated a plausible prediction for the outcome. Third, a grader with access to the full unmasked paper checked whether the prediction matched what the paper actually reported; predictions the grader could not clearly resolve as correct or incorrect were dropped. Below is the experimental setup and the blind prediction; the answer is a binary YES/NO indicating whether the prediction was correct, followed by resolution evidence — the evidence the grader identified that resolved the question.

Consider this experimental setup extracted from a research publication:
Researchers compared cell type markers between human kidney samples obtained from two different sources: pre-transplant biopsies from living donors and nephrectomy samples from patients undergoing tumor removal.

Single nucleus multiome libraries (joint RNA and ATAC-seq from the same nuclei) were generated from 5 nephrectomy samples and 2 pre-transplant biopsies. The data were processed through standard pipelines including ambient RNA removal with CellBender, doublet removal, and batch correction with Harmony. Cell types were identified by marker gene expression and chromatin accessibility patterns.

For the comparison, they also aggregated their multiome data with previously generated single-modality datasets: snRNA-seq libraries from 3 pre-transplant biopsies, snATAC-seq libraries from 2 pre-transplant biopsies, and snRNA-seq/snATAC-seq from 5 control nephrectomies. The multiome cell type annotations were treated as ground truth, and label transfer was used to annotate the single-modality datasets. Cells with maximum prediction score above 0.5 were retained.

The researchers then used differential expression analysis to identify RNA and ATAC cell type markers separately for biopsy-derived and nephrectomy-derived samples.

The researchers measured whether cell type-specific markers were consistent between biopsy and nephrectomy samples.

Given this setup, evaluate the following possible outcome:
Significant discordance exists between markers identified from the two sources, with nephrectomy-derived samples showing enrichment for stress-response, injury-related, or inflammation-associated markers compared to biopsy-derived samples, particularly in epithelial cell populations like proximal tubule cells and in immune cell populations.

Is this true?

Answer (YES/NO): NO